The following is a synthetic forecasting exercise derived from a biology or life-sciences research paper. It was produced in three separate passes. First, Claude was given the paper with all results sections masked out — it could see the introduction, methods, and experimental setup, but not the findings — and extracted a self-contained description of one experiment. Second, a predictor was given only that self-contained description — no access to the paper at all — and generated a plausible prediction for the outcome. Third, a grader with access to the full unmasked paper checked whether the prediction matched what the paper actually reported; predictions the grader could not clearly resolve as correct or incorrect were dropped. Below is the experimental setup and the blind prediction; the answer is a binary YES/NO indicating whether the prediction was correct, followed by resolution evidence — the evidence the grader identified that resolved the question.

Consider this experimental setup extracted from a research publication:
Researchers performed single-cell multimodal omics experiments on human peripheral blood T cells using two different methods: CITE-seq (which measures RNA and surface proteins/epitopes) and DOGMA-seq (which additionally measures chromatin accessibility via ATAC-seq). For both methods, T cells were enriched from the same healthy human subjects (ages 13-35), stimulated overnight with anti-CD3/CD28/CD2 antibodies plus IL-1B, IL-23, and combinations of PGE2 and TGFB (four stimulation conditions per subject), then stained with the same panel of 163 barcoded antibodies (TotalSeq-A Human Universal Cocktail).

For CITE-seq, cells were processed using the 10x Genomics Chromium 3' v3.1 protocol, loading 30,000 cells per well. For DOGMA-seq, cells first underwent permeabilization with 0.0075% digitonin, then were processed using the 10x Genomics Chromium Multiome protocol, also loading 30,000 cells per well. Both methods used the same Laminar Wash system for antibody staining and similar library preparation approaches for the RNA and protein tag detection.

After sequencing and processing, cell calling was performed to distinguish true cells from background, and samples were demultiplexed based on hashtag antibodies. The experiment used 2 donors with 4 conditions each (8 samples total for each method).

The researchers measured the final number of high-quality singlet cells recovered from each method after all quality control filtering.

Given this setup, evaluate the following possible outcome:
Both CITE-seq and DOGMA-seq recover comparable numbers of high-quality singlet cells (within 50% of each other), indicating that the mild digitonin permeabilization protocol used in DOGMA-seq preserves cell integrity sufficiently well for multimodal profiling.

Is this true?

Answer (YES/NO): YES